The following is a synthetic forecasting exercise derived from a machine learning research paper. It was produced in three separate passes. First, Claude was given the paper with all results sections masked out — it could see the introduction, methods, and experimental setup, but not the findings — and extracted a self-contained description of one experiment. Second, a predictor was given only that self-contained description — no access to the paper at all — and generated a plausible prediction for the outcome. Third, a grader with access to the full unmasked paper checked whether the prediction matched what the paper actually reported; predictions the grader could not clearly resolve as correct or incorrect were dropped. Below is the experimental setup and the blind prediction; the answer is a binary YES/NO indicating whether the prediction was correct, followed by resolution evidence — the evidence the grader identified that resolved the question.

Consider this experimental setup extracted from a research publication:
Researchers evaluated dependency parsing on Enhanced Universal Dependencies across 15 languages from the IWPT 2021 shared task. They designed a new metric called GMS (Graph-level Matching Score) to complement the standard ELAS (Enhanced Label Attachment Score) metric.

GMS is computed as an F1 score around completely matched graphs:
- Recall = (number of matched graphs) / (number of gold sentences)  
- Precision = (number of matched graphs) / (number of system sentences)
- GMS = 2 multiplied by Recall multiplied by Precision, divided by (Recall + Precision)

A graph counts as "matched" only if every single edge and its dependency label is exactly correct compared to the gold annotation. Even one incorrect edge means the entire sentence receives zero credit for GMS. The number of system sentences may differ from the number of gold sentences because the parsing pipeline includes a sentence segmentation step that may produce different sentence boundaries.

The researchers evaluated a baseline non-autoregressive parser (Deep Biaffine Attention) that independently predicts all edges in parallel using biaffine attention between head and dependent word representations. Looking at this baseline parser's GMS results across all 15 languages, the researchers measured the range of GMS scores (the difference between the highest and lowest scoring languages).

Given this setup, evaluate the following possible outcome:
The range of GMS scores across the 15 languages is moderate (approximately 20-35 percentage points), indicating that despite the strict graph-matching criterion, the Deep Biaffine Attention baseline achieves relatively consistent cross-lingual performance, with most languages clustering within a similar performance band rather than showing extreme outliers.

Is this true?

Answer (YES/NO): NO